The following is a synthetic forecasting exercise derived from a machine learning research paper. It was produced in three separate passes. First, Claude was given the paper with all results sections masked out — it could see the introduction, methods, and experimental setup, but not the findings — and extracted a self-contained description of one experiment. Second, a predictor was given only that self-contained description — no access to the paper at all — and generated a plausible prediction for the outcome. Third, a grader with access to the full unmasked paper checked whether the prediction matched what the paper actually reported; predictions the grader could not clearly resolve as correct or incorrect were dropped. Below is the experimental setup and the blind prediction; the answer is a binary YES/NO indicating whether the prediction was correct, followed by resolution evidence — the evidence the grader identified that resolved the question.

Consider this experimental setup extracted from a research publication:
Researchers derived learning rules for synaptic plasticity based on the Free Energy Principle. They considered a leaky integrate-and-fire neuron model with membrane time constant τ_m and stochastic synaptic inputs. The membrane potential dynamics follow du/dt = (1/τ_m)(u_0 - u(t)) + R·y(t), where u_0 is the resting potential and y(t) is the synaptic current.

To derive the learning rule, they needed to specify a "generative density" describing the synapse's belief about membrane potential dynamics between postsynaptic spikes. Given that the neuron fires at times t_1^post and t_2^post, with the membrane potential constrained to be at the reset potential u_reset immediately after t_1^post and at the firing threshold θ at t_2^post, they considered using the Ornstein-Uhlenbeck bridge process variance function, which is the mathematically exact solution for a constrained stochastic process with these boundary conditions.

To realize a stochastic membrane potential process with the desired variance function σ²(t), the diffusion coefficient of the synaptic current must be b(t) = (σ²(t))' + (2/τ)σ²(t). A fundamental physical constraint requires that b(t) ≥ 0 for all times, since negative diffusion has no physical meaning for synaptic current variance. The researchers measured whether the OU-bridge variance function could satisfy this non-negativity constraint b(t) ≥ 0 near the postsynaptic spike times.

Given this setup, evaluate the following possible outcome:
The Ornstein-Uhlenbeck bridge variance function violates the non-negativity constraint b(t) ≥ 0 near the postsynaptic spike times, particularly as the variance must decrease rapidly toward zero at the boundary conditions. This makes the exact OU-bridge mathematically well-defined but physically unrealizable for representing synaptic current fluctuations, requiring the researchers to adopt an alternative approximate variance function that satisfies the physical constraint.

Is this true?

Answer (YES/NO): YES